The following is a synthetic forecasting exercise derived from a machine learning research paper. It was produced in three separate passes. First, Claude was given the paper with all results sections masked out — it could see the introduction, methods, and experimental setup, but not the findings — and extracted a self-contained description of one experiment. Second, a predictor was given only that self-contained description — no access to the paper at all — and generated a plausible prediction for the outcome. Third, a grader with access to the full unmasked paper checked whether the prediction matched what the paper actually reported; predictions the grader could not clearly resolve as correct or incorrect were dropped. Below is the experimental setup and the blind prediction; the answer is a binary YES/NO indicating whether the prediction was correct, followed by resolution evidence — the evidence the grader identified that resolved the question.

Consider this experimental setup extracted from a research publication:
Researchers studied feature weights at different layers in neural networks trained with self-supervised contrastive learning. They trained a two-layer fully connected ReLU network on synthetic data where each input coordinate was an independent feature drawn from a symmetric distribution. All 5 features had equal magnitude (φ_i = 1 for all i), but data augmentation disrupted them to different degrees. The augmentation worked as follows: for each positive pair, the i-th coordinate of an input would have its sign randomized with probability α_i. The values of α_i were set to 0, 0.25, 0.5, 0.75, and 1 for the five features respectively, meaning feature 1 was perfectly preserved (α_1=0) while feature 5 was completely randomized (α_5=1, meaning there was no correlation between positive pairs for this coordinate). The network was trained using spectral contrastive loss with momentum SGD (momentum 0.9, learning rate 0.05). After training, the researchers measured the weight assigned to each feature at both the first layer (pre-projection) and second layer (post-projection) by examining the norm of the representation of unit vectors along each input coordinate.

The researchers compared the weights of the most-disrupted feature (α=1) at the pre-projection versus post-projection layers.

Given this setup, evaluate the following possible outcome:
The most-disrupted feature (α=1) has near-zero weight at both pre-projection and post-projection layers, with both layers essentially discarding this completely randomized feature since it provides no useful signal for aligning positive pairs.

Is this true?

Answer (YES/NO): NO